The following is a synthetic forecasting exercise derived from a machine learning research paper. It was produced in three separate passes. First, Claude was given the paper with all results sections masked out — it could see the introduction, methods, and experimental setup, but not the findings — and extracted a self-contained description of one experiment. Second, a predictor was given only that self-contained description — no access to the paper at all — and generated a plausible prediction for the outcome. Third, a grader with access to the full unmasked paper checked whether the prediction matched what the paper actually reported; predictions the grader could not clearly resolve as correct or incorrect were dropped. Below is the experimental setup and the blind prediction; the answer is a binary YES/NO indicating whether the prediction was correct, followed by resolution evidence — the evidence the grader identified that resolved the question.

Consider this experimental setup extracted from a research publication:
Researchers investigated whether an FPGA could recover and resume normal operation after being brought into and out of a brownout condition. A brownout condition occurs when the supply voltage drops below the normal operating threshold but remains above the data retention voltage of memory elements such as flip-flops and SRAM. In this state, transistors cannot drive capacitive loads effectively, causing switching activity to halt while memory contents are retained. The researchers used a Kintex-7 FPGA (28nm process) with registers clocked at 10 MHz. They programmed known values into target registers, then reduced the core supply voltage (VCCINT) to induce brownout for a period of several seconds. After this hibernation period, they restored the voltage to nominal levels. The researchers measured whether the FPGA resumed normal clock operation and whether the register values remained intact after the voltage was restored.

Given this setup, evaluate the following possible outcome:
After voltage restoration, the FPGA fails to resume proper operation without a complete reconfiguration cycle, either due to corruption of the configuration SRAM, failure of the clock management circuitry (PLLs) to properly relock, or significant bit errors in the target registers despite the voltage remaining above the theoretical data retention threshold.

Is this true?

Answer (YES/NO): NO